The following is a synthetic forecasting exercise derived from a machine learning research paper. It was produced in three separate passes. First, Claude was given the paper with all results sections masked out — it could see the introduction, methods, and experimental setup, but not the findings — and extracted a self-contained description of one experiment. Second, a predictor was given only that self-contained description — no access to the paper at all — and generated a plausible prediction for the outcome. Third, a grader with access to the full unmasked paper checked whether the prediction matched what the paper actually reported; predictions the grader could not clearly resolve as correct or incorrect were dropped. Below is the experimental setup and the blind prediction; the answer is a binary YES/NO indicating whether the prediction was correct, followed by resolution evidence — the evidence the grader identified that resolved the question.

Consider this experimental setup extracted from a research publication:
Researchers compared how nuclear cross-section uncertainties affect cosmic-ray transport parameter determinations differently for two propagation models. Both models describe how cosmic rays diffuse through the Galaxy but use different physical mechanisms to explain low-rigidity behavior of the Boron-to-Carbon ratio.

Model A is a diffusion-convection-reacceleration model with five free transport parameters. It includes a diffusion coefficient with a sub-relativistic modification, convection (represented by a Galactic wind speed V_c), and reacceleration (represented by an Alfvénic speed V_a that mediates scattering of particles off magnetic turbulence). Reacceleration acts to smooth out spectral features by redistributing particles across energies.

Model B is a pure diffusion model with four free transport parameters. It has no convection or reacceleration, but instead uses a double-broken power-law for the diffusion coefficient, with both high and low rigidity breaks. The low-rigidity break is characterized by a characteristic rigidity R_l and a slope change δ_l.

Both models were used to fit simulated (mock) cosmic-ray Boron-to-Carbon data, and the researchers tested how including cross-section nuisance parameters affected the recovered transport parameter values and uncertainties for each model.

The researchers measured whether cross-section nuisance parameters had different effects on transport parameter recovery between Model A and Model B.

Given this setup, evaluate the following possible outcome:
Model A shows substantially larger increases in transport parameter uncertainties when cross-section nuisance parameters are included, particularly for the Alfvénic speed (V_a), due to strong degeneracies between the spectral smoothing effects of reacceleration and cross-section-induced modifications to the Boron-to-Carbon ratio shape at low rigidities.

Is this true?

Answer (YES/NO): NO